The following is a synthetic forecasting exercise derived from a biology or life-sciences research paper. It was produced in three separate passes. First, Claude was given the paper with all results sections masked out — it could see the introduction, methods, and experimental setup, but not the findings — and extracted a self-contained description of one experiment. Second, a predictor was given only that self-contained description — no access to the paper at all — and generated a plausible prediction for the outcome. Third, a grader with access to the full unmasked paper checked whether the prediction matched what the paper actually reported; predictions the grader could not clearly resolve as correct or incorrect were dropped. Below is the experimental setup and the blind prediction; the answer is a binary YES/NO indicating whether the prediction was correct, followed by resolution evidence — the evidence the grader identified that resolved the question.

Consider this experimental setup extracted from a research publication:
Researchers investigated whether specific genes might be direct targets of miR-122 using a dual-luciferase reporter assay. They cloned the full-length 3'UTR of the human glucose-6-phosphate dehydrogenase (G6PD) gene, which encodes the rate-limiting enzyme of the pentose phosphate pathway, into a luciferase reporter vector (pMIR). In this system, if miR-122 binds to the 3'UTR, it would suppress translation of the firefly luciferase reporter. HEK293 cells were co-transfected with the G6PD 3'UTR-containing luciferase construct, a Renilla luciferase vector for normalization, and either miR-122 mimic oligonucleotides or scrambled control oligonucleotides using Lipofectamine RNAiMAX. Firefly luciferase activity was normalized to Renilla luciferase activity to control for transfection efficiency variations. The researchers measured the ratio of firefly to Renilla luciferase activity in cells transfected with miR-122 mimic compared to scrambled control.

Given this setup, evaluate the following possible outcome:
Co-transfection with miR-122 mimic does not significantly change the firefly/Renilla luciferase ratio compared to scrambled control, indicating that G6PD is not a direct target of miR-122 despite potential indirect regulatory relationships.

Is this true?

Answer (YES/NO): NO